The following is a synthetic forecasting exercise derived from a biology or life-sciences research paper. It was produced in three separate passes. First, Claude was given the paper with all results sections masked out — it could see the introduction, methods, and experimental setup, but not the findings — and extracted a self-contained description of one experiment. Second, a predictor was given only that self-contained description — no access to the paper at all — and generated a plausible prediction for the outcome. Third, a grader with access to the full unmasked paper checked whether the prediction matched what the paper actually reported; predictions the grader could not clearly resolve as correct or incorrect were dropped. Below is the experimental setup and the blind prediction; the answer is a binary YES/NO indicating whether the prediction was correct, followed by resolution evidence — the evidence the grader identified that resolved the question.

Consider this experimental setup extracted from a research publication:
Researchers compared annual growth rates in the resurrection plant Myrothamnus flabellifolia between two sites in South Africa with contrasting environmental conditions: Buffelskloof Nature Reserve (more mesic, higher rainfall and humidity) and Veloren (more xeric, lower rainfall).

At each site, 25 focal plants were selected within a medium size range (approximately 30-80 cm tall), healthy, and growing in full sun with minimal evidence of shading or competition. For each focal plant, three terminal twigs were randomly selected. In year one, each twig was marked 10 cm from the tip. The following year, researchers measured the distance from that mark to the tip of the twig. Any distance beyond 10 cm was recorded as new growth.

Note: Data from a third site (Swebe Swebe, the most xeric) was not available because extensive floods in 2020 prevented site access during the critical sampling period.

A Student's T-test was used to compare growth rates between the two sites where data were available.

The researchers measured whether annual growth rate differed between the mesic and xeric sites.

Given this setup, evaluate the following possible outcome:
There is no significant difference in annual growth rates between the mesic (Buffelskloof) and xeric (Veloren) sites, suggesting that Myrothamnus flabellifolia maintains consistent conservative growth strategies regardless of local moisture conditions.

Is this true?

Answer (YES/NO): NO